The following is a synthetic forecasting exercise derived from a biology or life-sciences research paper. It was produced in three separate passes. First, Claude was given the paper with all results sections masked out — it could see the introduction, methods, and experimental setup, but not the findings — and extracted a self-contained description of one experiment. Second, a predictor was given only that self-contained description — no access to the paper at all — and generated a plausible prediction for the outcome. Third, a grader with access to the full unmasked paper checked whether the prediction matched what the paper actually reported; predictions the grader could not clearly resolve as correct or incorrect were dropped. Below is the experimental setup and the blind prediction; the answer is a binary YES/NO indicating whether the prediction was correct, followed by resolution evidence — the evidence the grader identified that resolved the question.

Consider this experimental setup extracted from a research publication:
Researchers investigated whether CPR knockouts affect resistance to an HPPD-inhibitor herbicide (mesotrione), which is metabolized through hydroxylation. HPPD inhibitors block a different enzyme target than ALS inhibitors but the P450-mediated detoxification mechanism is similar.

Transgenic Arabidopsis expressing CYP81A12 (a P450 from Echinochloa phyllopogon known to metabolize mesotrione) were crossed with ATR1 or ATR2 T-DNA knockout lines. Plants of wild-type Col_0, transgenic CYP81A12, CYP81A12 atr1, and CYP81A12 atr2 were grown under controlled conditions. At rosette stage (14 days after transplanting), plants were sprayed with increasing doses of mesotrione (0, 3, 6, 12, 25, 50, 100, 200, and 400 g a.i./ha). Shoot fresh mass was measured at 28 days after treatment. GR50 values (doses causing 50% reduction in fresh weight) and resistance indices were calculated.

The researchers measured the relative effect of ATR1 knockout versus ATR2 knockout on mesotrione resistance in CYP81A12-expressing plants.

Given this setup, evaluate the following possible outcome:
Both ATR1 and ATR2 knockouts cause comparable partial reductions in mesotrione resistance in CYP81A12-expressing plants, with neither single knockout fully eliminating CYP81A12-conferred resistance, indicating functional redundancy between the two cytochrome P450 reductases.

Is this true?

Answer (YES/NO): NO